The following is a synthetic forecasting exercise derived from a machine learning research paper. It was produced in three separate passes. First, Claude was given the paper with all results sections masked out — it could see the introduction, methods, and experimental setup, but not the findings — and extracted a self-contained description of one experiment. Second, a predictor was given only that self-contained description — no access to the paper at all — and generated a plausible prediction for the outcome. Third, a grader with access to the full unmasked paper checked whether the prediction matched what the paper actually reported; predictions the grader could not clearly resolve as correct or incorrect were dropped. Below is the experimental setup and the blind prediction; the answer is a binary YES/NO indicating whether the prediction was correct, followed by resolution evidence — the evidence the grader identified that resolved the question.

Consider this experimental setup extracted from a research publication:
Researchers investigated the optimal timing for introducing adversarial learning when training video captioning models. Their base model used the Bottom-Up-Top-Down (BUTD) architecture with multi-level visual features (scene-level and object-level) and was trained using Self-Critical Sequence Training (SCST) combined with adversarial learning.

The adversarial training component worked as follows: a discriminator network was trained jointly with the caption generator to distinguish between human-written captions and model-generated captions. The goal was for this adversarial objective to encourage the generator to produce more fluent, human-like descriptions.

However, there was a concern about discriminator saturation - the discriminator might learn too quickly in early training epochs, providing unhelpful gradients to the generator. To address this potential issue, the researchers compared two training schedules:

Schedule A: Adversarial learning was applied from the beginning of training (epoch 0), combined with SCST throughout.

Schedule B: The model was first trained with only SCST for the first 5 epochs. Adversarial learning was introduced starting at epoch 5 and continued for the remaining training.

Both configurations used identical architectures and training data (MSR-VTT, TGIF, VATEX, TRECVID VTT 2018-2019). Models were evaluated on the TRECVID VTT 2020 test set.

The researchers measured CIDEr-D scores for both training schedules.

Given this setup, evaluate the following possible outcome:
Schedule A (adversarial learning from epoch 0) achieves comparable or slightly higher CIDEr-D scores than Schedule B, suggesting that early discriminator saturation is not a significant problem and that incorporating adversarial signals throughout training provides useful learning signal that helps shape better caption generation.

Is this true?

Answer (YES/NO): YES